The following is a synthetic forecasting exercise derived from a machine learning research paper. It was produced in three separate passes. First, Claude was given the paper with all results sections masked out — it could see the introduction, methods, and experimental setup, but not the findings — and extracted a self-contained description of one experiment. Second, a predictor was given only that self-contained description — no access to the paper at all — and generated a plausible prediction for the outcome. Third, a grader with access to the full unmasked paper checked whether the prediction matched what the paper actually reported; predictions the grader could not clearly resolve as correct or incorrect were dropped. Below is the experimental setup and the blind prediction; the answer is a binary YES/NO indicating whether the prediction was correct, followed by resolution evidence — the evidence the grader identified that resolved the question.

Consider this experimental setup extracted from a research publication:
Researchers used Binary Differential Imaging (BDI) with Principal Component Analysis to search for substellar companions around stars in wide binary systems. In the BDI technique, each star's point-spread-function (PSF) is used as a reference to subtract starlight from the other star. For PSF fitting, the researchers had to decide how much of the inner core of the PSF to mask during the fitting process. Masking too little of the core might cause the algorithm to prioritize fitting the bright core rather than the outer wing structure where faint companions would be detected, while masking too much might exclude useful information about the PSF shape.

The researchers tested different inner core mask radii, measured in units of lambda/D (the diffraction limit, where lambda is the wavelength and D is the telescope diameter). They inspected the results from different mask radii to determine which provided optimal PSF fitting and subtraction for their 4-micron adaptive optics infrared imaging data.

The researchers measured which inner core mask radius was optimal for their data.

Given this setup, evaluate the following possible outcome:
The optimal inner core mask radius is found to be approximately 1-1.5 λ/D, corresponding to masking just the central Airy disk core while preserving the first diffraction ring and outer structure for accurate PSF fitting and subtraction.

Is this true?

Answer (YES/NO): YES